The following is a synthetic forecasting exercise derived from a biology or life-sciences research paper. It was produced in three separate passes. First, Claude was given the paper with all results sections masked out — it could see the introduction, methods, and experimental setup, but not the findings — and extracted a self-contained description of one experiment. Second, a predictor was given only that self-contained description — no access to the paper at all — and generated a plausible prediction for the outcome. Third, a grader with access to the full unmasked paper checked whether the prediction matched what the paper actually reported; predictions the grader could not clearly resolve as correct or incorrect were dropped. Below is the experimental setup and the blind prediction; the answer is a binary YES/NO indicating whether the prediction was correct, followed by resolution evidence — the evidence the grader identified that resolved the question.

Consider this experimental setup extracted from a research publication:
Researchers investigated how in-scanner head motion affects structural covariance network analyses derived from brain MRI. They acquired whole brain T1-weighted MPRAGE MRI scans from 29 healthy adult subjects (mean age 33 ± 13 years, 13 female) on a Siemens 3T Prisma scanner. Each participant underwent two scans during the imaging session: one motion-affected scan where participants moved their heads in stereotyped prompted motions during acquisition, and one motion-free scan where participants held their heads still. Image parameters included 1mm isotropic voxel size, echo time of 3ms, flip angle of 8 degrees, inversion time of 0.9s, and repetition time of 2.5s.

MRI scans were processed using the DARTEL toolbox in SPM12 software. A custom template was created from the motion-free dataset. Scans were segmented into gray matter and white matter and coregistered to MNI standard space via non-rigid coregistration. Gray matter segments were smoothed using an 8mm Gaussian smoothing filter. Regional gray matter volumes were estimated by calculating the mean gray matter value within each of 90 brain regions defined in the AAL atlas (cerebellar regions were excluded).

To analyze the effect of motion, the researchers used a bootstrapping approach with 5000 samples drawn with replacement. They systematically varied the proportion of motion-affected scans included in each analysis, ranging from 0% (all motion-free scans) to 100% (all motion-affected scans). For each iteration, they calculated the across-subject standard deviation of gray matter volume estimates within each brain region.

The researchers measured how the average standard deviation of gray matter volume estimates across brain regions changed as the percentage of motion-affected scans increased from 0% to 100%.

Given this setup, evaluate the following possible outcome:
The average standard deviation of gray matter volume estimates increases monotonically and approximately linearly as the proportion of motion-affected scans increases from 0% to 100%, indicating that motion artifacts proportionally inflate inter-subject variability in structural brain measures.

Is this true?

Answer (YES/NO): YES